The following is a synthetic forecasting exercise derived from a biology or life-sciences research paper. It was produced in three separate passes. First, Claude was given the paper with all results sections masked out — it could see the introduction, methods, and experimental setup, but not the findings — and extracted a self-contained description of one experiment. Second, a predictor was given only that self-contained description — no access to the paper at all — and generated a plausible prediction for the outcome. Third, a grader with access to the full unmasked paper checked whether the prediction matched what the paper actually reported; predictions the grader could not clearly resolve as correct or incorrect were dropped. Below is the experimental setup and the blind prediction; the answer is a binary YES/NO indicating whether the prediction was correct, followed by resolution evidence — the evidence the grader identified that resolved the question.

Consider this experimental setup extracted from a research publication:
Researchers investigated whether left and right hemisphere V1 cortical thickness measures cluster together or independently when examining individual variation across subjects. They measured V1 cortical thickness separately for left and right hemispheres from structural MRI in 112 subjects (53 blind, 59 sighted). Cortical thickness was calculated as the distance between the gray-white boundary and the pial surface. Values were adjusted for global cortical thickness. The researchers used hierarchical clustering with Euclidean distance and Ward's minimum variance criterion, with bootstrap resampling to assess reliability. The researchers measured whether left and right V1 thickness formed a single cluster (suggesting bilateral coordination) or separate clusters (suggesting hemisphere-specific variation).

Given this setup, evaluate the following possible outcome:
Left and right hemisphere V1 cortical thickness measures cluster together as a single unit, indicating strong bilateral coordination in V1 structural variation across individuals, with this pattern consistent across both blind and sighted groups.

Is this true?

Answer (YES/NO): YES